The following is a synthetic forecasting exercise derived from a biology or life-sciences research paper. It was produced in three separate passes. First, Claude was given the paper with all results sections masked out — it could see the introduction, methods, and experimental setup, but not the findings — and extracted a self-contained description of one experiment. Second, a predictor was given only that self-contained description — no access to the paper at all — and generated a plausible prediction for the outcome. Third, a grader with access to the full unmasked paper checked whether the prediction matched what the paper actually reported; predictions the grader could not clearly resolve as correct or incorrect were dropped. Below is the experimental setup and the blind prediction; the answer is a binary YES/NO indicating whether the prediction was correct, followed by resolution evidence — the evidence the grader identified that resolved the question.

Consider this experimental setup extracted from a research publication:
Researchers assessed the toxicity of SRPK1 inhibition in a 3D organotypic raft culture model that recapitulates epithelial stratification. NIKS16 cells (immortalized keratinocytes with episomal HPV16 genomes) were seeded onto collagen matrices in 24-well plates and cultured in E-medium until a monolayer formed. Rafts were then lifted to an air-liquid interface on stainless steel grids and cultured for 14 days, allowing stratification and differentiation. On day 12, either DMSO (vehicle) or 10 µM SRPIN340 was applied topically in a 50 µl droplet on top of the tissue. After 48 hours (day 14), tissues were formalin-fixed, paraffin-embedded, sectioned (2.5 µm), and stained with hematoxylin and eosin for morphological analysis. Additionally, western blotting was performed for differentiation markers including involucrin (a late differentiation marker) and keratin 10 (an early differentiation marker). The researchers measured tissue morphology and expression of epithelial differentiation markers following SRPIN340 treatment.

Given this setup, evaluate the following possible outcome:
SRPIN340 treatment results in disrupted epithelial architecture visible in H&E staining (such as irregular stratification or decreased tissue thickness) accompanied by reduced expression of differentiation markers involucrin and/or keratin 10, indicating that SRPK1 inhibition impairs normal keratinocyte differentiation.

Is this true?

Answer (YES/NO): NO